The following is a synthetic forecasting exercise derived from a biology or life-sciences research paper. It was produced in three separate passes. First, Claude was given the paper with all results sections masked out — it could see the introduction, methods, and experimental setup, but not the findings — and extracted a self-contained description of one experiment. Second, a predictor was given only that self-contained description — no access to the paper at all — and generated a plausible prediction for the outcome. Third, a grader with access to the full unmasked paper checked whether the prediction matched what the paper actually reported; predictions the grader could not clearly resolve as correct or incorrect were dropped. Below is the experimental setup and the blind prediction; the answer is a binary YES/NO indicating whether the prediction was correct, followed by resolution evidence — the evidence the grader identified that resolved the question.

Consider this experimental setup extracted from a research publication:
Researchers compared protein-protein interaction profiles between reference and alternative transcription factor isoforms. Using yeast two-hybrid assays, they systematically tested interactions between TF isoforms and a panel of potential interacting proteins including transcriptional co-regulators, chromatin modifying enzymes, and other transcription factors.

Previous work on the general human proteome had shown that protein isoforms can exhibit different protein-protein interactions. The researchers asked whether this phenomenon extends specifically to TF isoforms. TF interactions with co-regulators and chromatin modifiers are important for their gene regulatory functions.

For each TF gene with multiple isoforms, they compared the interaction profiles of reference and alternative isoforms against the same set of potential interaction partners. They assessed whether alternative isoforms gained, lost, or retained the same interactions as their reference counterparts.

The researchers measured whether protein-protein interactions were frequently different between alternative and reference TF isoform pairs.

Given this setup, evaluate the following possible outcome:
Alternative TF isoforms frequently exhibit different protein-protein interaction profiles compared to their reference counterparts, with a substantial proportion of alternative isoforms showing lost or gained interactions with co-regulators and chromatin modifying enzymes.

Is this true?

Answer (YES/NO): YES